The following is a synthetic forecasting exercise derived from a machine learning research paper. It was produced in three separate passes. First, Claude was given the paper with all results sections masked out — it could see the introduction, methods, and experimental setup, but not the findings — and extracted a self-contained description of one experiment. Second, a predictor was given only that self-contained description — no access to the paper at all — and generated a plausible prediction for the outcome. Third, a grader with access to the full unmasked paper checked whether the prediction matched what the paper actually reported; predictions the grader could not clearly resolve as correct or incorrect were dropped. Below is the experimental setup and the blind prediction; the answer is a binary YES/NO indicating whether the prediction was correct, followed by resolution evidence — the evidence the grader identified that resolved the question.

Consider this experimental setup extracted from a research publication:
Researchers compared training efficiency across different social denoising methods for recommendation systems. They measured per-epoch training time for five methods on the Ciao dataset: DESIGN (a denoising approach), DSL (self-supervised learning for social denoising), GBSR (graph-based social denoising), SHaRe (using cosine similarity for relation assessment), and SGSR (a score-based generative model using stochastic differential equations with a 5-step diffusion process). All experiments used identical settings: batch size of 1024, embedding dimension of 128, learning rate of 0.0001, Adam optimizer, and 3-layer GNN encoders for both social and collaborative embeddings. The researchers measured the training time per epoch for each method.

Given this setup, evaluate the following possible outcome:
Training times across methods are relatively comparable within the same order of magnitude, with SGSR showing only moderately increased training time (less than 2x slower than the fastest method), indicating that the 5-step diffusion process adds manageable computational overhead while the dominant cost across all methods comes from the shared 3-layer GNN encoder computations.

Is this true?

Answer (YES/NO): YES